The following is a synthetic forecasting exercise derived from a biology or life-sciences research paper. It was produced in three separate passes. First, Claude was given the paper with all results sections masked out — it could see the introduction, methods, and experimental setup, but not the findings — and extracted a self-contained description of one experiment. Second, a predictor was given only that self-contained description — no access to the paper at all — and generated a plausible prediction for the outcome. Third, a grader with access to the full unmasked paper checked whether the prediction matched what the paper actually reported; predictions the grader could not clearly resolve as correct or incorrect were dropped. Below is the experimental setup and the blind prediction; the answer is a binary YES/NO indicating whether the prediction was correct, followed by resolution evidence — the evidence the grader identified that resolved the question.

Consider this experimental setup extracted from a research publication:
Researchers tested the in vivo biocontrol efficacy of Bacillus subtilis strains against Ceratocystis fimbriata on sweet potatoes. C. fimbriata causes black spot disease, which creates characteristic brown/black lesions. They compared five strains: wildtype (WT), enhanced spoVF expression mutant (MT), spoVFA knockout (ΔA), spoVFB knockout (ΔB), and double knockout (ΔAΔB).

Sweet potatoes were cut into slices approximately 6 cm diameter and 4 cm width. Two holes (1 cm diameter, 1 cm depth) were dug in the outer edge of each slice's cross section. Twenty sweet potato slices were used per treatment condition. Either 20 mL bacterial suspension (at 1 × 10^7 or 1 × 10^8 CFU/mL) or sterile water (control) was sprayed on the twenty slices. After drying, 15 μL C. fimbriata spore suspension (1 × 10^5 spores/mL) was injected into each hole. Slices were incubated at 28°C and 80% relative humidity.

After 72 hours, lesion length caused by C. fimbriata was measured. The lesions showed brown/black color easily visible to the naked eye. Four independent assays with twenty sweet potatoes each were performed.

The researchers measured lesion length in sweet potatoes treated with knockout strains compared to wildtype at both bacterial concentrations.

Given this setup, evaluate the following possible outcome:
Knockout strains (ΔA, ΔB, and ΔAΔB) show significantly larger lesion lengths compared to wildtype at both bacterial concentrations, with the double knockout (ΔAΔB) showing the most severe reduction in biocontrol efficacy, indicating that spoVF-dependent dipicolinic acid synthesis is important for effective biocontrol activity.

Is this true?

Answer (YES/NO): YES